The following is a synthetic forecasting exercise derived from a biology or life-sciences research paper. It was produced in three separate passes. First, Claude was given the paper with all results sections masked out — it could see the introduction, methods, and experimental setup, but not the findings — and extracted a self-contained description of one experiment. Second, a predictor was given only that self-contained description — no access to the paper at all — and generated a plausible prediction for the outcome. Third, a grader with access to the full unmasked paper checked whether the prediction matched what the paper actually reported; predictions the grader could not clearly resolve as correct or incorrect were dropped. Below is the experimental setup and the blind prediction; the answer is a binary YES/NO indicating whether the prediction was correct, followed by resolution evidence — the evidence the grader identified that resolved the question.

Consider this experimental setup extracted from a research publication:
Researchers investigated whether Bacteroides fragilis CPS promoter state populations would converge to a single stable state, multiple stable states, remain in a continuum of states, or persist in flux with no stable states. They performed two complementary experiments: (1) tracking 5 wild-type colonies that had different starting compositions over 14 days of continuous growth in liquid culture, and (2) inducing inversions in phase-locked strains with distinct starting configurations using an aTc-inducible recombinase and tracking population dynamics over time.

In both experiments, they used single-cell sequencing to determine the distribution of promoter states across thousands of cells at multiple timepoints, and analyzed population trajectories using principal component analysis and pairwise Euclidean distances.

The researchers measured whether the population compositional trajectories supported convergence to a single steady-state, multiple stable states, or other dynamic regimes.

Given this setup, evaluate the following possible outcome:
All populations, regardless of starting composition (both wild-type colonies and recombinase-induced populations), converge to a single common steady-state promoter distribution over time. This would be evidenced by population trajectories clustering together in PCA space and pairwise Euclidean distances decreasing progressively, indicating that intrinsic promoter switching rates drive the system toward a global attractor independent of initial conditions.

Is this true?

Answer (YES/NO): YES